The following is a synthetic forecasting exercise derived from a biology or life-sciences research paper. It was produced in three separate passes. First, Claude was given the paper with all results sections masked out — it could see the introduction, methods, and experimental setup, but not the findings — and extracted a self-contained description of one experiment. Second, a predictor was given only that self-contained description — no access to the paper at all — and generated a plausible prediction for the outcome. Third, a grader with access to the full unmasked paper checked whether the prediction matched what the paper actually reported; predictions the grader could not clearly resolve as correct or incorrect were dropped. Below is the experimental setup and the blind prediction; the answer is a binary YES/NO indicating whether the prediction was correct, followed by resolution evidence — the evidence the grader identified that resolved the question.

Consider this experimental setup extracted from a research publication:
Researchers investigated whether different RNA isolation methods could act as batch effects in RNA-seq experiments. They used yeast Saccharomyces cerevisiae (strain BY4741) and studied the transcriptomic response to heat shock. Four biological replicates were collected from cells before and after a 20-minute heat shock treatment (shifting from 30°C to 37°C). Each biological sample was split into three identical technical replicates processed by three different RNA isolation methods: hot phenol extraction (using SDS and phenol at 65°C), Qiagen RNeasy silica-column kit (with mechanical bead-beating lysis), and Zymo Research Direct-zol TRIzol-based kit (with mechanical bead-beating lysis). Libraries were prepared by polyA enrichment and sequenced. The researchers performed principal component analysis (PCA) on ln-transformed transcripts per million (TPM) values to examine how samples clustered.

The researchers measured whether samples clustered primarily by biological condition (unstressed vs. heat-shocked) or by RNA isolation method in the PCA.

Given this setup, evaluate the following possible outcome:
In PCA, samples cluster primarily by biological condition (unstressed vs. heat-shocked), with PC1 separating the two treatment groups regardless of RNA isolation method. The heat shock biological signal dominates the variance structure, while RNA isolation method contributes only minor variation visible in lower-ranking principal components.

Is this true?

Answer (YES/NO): NO